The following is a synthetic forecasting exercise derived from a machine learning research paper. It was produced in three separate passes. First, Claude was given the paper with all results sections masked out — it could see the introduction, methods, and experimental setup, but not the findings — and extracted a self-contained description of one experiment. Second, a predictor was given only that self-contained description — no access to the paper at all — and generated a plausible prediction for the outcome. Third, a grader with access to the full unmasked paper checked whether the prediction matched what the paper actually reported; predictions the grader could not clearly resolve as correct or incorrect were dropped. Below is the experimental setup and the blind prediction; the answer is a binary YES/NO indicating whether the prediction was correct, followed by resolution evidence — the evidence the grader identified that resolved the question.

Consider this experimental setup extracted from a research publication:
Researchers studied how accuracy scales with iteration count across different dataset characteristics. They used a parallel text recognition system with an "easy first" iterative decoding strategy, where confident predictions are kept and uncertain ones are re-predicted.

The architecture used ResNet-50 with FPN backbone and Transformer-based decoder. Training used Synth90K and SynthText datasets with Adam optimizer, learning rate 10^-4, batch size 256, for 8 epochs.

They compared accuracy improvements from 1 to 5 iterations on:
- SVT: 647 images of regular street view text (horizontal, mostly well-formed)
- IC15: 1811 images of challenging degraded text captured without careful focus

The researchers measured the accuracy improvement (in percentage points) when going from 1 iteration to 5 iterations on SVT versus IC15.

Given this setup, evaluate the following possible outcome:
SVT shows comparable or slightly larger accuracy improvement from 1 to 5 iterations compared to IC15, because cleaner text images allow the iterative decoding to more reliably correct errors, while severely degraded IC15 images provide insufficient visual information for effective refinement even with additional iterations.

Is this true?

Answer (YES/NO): NO